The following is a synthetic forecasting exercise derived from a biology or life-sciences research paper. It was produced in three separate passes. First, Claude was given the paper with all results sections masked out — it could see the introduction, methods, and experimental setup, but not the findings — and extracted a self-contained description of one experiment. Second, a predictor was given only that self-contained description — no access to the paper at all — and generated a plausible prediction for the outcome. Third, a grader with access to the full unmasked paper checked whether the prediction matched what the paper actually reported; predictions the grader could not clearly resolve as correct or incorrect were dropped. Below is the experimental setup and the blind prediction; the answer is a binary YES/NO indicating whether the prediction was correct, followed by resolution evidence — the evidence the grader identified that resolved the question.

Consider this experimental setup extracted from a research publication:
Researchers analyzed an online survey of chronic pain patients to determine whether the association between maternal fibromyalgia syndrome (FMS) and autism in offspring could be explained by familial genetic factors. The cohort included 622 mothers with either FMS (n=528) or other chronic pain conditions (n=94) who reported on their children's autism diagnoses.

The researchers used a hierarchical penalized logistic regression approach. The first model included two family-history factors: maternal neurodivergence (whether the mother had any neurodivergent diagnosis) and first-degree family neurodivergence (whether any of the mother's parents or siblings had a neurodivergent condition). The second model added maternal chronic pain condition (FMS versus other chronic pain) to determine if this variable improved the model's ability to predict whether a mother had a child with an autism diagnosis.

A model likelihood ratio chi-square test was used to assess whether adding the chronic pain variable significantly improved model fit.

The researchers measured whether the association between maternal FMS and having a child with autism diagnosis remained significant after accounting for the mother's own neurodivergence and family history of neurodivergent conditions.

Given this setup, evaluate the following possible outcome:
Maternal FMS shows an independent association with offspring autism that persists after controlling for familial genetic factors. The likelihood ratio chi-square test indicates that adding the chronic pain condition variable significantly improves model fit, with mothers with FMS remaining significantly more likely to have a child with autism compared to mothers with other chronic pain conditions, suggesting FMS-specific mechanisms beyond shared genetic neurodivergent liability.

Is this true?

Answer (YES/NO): YES